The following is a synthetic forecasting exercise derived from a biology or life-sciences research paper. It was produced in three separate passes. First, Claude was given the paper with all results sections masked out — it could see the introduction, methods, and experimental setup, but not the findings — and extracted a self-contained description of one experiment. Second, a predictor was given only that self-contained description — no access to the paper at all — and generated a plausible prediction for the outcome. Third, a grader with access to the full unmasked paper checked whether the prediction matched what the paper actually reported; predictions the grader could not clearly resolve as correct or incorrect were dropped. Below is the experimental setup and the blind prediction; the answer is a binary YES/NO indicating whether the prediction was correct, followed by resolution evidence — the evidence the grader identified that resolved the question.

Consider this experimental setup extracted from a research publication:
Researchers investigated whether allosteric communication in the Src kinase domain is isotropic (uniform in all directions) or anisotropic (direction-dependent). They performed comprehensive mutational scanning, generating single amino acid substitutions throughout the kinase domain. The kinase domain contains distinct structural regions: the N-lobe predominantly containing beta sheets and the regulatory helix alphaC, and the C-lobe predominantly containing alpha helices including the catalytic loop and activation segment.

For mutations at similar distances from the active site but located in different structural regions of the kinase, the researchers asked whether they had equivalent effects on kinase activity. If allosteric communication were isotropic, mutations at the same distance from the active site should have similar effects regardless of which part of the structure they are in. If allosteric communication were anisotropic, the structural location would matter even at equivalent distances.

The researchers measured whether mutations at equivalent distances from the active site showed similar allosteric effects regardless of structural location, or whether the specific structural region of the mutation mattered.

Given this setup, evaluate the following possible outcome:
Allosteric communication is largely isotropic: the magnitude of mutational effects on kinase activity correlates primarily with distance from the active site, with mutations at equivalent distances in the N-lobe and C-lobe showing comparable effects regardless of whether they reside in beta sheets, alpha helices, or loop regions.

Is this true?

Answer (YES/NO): NO